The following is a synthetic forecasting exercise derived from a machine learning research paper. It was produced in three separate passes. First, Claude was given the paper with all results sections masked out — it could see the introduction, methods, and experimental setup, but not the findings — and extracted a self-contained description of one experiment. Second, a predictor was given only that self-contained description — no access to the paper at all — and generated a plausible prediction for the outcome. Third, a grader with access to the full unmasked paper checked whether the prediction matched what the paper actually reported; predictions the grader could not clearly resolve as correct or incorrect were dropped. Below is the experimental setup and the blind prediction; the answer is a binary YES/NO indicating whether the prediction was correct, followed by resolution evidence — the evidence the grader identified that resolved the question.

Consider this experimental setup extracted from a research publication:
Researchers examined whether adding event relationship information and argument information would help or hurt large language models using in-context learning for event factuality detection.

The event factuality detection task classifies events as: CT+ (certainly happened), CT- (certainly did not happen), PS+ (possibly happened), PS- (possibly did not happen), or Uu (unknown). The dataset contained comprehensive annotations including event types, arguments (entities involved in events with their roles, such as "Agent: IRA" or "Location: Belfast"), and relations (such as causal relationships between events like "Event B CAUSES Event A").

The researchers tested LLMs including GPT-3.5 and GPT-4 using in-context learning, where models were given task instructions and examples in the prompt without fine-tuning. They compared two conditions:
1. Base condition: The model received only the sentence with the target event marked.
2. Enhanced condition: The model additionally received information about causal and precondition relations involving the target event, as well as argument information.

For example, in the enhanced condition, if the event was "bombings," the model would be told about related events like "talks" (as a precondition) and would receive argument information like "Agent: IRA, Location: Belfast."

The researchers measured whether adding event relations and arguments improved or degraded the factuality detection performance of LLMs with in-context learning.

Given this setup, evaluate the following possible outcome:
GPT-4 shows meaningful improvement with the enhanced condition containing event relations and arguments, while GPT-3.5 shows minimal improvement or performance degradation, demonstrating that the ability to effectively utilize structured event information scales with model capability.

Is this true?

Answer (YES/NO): NO